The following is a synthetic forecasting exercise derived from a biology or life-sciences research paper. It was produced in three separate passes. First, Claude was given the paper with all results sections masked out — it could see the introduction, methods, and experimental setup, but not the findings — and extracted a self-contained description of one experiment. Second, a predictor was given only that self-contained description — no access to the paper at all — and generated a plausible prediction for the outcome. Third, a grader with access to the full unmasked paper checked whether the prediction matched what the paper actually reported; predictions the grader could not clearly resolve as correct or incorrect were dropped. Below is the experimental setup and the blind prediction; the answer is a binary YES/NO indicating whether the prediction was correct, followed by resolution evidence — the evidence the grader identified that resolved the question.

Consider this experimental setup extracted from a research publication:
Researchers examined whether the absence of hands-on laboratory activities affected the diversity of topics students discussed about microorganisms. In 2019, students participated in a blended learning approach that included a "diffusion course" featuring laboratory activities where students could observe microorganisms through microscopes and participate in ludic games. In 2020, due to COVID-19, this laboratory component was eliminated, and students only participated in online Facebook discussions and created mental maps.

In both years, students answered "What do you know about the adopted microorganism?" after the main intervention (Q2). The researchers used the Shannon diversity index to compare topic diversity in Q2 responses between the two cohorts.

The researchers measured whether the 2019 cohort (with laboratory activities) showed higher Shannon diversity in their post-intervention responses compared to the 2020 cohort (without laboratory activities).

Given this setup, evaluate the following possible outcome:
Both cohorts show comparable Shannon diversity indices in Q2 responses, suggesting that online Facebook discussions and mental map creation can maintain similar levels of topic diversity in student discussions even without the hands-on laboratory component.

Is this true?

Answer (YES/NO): YES